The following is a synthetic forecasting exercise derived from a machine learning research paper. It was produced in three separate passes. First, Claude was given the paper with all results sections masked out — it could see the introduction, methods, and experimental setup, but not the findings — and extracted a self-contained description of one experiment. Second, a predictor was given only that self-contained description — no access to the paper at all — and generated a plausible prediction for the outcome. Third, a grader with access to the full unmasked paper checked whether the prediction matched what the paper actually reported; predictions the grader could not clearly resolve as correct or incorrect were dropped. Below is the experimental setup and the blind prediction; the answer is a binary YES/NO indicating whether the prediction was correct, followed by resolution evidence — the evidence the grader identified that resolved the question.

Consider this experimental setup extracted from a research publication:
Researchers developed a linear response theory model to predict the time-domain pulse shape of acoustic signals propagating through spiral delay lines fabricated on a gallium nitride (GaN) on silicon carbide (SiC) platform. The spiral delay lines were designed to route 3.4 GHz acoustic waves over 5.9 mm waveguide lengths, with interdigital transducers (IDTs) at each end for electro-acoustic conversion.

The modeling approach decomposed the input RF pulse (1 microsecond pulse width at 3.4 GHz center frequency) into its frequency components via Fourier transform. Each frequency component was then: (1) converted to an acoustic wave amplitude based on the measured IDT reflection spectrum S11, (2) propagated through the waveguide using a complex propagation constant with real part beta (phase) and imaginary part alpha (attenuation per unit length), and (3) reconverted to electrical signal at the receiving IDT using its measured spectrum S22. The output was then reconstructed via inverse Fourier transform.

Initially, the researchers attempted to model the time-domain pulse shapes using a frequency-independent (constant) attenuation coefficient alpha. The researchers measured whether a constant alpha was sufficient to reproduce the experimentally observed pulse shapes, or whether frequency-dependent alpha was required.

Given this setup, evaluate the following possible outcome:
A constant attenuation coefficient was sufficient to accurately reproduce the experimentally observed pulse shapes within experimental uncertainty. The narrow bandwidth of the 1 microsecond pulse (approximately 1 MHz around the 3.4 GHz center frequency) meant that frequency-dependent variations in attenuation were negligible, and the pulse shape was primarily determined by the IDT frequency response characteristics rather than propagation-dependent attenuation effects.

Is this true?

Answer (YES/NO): NO